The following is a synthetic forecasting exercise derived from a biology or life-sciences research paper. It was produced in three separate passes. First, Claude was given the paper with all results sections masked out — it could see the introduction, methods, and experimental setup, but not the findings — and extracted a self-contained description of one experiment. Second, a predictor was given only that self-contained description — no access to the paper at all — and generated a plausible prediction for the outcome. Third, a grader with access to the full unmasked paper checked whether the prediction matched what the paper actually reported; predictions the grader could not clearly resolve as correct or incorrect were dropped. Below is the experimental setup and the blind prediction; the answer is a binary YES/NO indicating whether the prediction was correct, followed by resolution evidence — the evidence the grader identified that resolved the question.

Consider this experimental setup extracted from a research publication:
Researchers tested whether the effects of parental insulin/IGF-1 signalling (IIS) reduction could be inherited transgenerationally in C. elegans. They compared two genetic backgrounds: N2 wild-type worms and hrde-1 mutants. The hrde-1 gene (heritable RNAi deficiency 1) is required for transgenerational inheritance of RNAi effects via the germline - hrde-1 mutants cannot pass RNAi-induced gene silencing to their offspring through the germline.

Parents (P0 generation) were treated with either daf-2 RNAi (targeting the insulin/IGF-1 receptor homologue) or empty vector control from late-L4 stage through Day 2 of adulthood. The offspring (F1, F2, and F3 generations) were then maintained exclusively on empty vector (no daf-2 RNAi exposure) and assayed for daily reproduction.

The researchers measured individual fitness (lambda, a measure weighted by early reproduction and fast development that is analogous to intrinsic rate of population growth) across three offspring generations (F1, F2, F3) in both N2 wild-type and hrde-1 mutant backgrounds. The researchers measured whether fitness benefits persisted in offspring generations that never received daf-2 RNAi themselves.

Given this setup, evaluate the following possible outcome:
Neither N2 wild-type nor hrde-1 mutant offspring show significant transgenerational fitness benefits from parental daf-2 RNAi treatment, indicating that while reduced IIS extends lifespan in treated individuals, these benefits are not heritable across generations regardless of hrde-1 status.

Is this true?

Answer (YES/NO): NO